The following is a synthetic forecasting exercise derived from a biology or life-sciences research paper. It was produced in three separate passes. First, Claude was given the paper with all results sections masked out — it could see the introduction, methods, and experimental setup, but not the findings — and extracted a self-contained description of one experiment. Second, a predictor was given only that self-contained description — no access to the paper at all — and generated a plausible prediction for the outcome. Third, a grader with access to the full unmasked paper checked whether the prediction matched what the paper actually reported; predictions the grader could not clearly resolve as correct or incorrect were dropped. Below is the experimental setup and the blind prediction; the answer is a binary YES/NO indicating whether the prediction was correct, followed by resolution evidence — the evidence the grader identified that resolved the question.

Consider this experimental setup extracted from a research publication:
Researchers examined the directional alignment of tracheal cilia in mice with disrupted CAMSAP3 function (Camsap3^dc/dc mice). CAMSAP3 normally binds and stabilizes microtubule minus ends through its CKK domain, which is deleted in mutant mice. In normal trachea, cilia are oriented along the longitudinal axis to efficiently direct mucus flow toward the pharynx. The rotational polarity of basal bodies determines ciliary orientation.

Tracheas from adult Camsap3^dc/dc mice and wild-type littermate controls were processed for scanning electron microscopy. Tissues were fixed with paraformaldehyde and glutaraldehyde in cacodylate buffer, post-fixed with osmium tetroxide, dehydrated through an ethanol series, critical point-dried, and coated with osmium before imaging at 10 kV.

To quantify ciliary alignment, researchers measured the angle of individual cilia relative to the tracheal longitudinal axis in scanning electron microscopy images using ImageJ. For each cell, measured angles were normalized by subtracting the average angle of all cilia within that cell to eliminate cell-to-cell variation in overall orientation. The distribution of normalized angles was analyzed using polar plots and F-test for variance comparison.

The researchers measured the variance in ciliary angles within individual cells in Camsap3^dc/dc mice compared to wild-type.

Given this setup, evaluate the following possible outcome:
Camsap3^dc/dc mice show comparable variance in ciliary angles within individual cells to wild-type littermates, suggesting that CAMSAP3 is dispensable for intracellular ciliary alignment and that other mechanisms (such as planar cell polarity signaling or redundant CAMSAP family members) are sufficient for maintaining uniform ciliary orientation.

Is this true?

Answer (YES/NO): NO